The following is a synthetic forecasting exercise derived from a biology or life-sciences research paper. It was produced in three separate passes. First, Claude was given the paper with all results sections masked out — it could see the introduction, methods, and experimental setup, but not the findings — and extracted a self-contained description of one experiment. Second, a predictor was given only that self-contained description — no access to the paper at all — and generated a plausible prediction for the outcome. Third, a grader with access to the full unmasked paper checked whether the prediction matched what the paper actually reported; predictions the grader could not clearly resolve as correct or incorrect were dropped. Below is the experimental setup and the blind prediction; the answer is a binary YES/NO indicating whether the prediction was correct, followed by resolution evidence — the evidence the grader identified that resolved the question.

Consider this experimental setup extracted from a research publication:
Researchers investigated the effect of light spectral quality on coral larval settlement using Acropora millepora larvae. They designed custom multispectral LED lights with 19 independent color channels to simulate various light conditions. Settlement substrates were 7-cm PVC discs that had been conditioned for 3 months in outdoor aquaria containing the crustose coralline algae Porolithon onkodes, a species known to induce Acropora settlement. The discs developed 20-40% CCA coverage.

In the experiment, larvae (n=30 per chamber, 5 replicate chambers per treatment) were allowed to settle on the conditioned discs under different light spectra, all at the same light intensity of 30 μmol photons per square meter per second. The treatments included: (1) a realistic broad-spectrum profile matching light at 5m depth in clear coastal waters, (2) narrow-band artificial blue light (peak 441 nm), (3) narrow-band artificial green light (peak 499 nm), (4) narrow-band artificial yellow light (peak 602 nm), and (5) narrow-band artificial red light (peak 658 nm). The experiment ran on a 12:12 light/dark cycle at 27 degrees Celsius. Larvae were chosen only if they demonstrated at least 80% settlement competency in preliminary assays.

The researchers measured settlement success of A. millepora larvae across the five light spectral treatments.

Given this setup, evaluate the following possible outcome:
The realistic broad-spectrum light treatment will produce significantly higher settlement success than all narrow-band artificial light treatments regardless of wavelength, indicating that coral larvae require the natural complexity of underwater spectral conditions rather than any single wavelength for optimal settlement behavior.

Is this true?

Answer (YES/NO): NO